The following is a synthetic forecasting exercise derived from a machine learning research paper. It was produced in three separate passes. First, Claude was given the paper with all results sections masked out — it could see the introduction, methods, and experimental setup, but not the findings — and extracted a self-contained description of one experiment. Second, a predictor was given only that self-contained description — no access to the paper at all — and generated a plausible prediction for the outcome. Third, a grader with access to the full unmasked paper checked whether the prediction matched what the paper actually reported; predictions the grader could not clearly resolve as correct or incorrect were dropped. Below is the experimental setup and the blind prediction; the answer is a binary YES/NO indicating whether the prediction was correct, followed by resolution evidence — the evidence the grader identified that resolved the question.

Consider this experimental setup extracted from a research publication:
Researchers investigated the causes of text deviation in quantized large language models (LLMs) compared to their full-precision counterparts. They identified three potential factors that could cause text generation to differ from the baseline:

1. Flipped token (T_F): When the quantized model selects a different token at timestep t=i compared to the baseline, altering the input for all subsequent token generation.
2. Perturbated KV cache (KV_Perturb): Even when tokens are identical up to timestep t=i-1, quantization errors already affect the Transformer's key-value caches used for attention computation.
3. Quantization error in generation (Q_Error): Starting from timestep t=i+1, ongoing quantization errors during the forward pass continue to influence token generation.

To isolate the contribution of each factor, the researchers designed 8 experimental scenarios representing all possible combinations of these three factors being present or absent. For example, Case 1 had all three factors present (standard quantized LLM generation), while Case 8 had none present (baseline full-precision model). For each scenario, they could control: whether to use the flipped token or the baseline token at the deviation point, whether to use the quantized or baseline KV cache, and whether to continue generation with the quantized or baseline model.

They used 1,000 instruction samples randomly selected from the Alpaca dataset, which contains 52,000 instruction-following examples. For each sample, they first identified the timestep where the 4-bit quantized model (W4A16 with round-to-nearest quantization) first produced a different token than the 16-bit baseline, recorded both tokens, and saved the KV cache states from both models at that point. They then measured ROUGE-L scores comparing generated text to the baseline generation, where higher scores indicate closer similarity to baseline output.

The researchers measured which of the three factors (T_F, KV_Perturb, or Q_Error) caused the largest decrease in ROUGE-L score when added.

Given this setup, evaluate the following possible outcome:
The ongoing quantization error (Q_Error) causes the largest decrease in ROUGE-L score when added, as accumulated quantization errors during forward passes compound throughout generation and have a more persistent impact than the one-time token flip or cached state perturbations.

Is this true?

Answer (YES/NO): NO